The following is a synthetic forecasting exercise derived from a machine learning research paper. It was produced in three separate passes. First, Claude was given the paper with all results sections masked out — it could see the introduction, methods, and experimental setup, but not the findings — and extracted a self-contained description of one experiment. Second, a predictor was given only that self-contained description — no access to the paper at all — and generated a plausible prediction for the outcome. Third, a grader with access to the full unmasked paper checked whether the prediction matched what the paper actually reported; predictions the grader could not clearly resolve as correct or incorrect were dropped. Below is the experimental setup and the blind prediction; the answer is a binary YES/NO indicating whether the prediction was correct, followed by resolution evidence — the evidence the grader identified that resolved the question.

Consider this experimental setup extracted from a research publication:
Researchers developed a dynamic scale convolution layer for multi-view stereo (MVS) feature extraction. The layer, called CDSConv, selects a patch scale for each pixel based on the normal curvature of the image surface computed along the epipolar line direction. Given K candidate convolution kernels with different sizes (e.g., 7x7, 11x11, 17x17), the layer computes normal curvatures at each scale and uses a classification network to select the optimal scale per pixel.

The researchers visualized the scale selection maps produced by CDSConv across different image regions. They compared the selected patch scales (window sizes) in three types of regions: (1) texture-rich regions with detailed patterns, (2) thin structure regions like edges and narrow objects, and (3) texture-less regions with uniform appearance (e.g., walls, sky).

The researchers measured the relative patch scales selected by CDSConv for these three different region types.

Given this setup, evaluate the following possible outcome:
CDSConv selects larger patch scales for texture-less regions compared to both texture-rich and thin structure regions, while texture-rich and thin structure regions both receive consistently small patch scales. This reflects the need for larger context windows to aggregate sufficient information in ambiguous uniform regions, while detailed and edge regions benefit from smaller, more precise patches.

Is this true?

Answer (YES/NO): YES